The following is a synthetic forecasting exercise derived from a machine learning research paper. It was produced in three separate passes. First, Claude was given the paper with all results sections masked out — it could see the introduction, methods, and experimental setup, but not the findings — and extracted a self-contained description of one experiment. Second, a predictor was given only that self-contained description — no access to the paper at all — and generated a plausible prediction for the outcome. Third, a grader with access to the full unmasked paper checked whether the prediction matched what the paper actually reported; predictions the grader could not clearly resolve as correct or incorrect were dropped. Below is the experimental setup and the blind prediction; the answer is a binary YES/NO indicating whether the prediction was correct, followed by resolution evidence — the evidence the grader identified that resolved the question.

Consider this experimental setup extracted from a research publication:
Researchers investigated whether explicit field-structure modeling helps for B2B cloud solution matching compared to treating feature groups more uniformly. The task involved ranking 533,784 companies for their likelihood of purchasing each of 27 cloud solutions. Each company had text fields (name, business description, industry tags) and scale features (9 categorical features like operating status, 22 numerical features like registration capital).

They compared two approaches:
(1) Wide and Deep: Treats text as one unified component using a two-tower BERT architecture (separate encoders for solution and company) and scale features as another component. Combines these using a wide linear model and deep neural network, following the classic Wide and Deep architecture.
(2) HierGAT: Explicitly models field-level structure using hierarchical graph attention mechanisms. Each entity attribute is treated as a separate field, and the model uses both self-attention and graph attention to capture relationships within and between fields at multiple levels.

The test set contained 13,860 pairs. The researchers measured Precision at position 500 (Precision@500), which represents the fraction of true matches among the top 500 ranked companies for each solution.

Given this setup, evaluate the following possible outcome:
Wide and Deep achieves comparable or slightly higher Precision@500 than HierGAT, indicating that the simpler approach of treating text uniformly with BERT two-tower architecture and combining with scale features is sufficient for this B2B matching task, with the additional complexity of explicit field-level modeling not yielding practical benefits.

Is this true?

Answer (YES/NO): NO